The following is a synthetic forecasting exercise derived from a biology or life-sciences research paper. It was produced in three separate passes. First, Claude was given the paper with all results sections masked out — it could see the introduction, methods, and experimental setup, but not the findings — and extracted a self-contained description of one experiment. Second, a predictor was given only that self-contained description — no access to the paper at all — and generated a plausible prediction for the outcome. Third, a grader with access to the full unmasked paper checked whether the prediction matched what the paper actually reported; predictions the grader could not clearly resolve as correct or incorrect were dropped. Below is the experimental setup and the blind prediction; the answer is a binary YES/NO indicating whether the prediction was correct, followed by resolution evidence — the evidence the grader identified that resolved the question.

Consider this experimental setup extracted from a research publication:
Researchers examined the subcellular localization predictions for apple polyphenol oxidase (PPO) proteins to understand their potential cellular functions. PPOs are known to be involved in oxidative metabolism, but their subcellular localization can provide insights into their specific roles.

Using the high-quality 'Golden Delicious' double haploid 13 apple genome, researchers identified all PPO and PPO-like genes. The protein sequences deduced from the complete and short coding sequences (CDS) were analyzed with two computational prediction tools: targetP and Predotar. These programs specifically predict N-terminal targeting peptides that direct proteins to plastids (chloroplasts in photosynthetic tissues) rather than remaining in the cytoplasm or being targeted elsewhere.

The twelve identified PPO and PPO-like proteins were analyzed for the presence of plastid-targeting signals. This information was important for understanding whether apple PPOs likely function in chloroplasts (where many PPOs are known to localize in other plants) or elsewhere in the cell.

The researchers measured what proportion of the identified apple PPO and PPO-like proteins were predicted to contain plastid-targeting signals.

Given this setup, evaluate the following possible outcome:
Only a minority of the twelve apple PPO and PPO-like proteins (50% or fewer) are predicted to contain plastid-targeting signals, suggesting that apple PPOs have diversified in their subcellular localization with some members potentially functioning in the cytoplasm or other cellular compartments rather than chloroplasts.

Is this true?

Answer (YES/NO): NO